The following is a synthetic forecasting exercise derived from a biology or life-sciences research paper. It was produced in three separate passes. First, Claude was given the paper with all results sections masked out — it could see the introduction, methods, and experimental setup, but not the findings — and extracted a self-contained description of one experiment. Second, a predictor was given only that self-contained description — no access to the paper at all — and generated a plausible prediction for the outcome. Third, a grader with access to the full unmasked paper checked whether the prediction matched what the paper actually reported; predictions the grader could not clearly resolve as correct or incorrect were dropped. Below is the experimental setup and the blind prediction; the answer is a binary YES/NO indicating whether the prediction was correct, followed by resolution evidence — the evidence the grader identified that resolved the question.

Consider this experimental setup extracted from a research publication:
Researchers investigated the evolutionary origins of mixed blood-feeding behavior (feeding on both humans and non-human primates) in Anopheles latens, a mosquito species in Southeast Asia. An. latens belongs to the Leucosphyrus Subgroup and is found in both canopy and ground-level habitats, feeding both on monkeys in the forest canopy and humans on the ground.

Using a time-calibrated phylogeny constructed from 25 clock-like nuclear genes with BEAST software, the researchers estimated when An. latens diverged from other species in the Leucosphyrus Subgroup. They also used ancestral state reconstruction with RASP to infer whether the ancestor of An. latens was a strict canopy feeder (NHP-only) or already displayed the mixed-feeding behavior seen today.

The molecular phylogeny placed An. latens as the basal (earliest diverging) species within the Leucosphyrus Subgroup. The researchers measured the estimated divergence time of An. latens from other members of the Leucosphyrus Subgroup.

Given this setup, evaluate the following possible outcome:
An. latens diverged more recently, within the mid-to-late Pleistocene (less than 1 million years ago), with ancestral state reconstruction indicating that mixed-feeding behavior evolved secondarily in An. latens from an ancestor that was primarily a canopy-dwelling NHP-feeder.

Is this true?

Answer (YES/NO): NO